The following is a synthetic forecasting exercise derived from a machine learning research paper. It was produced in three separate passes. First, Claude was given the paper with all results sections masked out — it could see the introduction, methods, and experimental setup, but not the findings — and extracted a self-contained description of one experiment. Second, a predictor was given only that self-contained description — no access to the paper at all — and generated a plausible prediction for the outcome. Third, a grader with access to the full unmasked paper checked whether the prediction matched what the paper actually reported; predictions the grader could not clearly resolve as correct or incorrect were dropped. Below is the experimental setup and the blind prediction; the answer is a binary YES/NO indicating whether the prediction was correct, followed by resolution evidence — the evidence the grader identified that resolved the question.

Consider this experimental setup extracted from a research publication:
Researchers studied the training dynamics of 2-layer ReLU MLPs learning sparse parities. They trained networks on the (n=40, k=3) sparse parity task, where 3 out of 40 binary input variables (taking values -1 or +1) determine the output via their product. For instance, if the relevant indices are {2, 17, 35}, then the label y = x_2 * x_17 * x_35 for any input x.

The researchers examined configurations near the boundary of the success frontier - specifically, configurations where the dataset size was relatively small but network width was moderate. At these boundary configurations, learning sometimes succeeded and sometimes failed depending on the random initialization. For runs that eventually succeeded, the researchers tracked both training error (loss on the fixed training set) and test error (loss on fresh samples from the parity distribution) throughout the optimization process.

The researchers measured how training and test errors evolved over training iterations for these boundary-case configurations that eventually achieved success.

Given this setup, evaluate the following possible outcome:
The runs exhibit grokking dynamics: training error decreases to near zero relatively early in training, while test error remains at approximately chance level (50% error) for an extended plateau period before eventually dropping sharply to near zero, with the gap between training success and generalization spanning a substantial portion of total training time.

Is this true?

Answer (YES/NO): YES